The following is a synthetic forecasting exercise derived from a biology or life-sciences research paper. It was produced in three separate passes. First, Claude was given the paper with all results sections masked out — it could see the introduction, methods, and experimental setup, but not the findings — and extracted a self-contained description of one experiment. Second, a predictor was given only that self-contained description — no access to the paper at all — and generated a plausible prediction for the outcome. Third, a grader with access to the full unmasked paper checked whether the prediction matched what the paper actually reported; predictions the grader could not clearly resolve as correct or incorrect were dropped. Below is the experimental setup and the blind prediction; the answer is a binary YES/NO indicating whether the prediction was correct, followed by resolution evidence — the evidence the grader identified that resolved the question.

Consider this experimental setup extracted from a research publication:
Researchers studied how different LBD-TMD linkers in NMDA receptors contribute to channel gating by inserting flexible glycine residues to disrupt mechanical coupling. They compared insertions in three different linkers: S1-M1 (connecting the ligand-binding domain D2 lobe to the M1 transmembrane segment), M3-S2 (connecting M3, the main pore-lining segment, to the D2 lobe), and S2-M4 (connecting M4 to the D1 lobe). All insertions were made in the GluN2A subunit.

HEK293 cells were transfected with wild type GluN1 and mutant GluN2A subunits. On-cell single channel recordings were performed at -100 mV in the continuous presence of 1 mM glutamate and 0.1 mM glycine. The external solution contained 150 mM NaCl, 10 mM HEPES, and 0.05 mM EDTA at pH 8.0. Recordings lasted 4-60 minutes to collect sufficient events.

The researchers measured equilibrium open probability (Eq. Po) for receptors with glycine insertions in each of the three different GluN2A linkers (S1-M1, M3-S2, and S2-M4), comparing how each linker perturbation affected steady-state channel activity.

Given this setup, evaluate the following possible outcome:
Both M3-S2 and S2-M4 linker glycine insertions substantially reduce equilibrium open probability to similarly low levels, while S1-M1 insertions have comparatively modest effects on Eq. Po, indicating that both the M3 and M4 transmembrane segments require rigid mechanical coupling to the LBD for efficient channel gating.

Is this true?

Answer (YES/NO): NO